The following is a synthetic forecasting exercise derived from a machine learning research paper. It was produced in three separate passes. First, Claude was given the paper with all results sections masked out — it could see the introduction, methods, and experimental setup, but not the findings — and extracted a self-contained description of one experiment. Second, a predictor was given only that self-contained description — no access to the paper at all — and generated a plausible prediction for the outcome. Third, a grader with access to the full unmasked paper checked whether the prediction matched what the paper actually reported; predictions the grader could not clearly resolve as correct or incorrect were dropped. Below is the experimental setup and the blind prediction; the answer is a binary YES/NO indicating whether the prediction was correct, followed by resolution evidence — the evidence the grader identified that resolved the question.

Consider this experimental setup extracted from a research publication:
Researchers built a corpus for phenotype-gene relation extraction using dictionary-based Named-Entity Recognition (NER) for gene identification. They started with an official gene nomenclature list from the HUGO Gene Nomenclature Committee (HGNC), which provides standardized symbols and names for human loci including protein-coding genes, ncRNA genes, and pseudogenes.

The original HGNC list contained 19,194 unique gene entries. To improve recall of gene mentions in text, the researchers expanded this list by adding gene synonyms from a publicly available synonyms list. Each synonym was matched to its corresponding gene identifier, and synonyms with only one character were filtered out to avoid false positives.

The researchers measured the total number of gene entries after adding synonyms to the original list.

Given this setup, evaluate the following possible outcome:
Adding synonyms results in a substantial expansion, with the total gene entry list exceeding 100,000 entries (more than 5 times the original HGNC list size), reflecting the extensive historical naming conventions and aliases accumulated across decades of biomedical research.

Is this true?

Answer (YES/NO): NO